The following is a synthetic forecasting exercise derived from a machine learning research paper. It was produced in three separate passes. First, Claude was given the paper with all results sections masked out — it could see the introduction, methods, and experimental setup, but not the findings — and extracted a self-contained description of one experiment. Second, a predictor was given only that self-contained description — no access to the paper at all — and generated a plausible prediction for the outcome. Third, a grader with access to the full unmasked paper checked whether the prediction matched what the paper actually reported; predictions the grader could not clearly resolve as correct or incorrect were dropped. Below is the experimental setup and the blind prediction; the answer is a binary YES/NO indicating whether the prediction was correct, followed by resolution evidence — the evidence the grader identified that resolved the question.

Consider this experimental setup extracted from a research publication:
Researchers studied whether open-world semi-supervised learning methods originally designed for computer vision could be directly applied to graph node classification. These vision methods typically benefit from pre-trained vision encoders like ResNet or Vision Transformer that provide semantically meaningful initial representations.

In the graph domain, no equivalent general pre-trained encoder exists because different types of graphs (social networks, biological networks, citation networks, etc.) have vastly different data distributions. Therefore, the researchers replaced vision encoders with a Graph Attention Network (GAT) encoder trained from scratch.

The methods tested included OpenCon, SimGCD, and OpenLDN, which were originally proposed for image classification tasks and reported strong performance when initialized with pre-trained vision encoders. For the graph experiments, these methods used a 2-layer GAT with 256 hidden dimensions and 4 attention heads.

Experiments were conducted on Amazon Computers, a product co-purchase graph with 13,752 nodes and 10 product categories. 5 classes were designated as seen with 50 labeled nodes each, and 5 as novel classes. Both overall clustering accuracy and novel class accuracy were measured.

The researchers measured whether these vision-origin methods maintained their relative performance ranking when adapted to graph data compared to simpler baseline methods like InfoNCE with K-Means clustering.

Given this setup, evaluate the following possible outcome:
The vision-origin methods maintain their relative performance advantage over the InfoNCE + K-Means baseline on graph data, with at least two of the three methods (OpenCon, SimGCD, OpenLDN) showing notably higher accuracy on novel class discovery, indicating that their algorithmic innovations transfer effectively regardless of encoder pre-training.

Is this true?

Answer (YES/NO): NO